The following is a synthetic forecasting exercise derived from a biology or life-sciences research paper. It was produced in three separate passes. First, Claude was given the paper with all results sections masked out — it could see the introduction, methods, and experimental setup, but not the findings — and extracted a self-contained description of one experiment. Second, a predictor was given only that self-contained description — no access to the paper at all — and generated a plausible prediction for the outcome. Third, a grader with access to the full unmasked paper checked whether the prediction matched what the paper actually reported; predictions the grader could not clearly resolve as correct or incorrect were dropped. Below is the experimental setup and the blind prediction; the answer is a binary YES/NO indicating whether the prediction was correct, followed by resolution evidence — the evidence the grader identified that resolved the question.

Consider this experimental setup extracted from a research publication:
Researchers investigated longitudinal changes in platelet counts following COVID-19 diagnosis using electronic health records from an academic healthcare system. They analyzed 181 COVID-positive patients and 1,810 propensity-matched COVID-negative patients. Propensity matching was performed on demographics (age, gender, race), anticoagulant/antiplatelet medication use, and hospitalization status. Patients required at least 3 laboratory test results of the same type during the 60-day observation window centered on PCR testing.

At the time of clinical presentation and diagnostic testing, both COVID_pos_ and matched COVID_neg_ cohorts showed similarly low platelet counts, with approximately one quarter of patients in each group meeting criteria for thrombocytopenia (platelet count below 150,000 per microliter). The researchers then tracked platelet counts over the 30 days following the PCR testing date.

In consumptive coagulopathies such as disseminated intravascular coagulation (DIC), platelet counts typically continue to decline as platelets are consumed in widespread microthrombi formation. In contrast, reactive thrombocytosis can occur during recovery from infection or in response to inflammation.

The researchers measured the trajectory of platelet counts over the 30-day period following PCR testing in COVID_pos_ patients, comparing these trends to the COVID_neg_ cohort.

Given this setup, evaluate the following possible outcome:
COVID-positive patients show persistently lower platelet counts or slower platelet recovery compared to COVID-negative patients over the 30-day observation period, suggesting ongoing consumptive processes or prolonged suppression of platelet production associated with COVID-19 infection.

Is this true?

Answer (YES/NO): NO